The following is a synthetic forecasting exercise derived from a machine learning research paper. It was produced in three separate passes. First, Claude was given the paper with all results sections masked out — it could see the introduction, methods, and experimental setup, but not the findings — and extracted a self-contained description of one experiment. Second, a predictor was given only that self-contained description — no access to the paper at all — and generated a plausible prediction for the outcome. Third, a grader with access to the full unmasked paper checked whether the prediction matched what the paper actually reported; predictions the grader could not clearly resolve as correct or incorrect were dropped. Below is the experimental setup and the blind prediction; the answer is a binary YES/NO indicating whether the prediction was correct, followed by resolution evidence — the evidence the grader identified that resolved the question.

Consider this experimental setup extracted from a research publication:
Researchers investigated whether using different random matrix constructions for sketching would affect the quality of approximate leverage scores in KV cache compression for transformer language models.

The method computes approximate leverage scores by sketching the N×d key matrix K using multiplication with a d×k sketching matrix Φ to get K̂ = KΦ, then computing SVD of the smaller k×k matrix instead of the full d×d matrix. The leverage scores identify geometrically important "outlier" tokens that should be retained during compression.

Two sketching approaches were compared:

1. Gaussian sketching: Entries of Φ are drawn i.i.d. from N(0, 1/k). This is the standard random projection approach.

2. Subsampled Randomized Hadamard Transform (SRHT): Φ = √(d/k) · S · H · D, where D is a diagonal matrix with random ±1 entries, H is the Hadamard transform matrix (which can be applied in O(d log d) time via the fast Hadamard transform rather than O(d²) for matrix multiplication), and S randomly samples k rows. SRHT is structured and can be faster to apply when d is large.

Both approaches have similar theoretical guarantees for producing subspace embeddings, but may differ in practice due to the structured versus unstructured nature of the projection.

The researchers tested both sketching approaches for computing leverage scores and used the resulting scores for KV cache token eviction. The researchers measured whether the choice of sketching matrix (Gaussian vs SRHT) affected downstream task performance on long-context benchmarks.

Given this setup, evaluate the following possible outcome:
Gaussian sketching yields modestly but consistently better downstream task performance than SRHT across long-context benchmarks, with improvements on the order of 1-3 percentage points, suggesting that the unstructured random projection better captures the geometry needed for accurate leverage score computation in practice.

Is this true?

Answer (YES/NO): NO